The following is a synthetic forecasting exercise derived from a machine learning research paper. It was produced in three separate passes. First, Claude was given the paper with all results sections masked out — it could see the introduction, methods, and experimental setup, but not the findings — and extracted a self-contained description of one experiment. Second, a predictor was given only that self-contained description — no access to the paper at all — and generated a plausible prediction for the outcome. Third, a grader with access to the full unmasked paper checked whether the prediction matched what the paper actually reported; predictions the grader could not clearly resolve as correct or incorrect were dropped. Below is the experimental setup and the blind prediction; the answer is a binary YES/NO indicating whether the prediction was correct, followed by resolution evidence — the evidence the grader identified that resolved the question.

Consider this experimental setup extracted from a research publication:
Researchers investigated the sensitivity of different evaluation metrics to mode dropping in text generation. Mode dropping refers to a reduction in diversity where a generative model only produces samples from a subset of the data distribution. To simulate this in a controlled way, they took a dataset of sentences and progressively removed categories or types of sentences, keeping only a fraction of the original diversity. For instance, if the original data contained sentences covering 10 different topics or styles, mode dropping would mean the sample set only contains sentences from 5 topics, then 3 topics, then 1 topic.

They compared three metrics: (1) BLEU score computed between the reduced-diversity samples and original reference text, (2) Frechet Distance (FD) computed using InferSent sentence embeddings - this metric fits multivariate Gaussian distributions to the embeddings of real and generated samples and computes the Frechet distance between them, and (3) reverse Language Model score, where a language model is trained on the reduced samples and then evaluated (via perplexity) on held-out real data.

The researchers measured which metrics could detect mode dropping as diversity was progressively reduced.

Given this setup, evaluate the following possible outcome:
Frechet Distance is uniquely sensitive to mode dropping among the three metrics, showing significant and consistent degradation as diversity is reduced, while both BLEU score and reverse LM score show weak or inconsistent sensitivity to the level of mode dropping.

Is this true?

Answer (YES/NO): NO